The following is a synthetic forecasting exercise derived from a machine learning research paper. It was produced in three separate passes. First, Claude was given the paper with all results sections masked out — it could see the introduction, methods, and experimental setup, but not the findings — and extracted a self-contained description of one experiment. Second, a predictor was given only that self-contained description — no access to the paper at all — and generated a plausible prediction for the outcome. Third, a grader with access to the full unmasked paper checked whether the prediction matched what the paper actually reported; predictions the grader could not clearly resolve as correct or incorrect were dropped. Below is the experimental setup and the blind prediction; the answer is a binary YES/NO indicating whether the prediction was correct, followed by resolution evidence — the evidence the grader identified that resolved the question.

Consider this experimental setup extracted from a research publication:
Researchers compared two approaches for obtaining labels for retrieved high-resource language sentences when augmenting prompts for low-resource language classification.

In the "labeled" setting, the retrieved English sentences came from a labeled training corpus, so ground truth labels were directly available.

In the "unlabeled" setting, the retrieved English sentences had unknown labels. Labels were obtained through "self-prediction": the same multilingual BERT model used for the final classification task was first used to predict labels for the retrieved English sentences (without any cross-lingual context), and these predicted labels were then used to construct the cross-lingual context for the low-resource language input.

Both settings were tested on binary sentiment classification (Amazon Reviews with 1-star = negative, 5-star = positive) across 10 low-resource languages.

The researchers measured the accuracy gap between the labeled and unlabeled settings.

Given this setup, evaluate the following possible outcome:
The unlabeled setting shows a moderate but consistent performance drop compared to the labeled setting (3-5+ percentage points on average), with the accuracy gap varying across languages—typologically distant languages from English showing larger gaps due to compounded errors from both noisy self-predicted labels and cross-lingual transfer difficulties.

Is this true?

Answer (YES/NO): NO